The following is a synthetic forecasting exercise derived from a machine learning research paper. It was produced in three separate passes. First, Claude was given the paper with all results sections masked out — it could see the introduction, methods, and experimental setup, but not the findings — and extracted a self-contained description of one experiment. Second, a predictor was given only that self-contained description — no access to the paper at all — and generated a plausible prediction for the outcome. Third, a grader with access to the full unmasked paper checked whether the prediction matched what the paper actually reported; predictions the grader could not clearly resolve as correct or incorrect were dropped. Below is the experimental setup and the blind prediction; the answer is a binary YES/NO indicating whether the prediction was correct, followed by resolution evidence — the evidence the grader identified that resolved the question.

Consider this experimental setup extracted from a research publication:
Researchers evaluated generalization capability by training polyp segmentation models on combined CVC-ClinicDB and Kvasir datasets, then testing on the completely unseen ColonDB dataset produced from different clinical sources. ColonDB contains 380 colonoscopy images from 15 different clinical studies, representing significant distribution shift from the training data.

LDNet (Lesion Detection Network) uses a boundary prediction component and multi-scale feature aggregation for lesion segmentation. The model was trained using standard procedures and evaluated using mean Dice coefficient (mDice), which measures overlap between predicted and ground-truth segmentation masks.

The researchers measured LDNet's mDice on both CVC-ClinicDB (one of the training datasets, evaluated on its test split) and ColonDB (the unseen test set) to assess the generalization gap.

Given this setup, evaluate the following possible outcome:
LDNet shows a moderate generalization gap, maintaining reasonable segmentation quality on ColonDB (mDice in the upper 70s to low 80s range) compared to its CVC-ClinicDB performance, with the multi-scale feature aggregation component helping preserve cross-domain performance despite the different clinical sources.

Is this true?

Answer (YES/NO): NO